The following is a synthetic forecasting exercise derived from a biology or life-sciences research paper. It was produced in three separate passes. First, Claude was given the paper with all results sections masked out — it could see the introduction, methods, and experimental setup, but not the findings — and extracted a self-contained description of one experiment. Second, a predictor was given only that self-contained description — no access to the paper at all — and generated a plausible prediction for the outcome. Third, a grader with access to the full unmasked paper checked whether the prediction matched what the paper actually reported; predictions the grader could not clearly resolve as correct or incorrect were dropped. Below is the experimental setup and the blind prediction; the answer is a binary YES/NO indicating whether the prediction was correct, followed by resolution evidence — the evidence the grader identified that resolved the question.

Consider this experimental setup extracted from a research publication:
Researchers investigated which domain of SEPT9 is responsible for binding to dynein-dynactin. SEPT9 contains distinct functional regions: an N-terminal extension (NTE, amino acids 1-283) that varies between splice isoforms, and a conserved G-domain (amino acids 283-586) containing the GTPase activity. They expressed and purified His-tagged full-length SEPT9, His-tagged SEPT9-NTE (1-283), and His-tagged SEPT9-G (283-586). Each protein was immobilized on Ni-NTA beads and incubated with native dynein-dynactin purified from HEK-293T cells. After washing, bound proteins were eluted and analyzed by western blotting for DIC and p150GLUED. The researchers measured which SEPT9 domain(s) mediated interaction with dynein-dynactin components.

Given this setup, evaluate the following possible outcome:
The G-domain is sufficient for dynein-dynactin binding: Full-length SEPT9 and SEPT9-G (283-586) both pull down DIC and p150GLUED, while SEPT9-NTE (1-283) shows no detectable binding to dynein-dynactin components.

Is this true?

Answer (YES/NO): NO